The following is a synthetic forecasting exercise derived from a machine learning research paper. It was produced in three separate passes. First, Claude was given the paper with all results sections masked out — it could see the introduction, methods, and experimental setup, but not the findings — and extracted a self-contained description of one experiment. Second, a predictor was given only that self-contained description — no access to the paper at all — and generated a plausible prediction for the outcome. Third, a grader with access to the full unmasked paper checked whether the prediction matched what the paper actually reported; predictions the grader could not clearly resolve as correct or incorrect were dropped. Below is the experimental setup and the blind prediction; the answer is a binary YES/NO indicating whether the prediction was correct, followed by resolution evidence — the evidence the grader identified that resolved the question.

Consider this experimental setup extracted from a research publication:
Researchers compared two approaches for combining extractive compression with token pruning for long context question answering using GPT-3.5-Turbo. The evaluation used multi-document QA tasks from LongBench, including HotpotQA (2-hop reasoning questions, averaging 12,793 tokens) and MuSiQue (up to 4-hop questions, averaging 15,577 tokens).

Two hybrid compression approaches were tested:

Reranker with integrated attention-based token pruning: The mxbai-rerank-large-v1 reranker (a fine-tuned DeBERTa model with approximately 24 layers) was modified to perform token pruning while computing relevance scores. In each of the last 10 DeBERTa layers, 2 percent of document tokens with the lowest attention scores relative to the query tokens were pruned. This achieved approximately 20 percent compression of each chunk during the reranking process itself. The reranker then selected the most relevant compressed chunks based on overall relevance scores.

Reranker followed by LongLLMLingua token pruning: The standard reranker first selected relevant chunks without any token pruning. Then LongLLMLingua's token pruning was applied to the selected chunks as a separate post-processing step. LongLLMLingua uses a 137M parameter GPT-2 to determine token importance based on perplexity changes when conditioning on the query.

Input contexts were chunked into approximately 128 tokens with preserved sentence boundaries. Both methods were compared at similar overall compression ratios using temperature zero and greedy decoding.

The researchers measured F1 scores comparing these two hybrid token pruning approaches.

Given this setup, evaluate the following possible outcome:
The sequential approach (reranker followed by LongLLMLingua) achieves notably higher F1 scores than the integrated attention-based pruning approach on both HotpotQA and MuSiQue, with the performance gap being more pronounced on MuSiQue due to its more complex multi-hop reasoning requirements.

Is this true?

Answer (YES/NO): NO